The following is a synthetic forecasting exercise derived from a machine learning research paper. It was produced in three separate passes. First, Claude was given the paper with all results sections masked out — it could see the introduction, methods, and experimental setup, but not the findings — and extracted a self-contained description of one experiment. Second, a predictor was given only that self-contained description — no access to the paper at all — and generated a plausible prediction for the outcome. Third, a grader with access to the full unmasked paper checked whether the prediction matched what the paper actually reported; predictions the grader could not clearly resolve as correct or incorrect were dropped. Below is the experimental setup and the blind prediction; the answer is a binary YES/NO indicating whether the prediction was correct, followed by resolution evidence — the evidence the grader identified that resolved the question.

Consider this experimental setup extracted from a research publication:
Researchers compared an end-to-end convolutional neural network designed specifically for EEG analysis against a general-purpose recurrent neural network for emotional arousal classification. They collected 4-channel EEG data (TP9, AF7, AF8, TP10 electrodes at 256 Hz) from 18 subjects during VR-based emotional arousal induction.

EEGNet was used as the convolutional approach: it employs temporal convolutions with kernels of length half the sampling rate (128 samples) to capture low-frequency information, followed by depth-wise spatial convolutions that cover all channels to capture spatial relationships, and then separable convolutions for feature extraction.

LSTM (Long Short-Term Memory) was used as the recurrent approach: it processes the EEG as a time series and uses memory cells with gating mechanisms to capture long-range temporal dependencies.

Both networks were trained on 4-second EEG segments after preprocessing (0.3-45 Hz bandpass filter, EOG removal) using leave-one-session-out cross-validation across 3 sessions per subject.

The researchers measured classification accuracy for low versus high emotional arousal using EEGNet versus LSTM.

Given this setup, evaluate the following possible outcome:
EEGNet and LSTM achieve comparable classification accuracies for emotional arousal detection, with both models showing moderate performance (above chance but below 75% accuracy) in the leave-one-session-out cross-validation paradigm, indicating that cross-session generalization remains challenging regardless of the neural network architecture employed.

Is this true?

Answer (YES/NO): NO